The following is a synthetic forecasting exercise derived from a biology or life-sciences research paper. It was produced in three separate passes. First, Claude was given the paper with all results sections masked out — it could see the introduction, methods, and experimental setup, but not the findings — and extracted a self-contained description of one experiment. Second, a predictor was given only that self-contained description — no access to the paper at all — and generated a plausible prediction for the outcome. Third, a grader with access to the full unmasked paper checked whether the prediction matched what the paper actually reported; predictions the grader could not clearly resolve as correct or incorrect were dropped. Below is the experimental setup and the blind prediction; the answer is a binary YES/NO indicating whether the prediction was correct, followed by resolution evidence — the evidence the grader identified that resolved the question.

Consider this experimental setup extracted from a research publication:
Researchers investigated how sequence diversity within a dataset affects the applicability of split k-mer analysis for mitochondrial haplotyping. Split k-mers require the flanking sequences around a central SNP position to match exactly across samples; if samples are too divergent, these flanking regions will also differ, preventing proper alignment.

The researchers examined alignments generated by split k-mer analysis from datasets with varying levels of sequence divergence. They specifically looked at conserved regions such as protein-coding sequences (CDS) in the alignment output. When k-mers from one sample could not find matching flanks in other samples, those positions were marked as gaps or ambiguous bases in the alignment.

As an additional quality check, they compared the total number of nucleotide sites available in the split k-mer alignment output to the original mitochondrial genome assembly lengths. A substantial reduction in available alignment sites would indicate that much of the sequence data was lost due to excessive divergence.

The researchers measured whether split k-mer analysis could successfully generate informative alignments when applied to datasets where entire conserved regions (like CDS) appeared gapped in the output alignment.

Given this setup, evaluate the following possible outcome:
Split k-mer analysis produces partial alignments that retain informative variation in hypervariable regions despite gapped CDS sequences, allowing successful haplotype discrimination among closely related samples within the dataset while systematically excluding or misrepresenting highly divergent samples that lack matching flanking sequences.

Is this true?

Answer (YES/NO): NO